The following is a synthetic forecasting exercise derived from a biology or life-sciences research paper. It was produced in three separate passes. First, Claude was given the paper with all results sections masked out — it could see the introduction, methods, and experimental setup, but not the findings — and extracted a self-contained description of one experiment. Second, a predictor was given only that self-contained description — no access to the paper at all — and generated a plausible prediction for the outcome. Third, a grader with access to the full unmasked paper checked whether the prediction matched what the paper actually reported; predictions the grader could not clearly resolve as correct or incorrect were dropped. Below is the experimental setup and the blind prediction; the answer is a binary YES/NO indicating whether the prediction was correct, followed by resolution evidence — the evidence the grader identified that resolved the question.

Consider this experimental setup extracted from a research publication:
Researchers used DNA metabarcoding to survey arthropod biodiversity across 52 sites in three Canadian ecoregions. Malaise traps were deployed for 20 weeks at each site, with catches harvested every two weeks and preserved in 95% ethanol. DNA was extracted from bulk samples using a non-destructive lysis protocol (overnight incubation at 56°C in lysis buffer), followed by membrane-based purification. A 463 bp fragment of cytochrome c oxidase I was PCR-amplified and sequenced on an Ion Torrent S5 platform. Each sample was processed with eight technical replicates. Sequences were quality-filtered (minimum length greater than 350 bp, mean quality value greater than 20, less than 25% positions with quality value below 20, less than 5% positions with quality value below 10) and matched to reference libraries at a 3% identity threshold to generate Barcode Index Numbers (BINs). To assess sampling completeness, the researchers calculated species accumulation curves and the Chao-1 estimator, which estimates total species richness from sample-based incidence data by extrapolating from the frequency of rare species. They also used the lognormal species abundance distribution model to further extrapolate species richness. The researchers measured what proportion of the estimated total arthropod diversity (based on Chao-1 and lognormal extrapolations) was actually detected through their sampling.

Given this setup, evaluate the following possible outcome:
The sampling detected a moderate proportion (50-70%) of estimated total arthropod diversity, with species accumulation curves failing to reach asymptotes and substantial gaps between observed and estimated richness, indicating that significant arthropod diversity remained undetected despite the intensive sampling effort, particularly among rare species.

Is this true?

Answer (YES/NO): NO